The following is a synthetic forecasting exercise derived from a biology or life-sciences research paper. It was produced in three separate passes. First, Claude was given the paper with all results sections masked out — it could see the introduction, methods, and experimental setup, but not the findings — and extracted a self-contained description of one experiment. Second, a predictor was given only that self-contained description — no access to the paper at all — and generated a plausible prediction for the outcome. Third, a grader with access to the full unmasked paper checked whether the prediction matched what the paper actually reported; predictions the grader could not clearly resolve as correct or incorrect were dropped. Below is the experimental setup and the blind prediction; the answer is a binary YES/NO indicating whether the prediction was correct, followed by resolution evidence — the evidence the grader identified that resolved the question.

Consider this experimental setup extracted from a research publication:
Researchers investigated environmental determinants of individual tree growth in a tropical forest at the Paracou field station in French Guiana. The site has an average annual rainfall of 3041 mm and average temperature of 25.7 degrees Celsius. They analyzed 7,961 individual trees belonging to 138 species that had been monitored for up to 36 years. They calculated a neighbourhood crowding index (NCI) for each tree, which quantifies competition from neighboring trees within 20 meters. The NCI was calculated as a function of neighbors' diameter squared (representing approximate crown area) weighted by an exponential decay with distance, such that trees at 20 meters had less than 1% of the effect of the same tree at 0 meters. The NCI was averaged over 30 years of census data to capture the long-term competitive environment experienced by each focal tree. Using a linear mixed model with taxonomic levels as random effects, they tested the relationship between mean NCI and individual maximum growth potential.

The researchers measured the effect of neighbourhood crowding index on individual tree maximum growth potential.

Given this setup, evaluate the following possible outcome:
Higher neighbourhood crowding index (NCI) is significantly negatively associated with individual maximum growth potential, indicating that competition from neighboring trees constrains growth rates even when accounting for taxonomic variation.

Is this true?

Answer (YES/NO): YES